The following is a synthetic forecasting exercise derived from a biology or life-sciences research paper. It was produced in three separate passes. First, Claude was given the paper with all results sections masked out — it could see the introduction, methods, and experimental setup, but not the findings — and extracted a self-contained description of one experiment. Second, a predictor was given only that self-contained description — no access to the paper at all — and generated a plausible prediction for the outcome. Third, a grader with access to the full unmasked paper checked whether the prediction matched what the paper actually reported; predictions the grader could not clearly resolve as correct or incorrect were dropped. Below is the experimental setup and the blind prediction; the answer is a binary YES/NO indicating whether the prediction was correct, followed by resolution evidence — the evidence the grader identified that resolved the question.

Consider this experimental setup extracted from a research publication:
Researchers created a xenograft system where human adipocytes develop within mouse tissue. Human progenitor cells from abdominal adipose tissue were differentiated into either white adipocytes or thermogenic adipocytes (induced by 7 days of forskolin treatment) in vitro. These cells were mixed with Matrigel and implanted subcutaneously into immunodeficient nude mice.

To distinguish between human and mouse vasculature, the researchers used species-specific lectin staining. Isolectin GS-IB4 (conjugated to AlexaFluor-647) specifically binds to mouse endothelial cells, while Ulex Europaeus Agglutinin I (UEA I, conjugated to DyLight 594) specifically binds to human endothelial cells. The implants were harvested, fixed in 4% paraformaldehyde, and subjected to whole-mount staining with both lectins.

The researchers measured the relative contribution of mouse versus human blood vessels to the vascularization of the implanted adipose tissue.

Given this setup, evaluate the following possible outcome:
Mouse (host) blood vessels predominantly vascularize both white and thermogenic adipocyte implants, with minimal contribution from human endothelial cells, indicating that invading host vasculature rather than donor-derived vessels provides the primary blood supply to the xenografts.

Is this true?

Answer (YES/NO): NO